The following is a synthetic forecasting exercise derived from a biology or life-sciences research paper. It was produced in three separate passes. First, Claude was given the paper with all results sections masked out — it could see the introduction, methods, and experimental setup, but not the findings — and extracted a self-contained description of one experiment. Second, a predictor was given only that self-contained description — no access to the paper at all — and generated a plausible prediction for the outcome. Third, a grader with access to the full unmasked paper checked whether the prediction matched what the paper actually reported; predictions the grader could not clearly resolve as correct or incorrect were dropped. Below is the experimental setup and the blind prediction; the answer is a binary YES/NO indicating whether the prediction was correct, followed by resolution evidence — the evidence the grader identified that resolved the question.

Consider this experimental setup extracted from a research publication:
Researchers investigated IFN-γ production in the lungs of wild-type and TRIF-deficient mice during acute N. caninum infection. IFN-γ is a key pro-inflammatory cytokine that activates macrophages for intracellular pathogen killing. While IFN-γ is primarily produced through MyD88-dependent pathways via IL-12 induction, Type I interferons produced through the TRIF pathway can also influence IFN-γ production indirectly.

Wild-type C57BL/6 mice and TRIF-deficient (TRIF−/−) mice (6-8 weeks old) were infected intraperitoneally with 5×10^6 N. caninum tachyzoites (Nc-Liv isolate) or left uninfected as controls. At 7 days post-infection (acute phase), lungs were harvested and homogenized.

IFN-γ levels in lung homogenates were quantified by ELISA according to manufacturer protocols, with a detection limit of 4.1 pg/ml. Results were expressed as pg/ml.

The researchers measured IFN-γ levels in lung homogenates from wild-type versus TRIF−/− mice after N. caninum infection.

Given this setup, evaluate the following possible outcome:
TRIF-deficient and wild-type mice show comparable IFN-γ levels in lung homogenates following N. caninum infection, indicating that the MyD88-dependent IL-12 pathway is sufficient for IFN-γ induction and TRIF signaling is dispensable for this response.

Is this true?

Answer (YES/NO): NO